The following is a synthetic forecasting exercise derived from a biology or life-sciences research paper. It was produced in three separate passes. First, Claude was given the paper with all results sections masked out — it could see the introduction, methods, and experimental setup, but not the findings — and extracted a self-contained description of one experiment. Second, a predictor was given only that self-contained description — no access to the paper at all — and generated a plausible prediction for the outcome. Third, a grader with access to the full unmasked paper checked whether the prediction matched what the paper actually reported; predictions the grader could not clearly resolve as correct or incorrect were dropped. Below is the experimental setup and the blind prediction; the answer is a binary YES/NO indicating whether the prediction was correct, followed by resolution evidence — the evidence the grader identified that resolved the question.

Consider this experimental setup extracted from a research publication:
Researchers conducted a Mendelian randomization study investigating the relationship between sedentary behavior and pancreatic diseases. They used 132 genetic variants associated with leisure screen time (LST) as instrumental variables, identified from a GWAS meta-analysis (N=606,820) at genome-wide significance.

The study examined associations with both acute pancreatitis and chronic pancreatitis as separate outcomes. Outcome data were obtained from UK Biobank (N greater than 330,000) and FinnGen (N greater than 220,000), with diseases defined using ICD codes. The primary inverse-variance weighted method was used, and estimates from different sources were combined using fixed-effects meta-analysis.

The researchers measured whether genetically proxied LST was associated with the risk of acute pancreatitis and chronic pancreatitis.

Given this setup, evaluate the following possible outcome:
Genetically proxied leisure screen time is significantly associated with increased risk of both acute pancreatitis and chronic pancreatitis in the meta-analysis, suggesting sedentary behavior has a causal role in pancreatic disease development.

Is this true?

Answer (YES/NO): YES